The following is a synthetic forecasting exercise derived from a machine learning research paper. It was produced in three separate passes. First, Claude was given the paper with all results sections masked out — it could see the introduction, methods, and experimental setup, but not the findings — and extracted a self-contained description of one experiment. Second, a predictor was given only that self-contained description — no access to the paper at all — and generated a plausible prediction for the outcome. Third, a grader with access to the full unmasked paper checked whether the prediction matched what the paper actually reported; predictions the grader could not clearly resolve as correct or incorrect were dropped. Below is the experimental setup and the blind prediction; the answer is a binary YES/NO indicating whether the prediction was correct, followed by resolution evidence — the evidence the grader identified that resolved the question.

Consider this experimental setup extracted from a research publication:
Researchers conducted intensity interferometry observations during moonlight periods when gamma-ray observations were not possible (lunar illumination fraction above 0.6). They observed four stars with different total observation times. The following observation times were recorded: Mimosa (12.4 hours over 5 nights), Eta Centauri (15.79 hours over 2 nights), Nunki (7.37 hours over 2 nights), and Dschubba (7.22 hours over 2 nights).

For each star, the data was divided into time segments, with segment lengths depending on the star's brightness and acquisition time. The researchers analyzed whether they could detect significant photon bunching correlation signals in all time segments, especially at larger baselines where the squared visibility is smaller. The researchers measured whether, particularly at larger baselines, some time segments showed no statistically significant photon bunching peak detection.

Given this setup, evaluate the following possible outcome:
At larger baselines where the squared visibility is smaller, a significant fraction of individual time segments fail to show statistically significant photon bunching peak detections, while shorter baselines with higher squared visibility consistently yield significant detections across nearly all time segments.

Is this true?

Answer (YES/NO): YES